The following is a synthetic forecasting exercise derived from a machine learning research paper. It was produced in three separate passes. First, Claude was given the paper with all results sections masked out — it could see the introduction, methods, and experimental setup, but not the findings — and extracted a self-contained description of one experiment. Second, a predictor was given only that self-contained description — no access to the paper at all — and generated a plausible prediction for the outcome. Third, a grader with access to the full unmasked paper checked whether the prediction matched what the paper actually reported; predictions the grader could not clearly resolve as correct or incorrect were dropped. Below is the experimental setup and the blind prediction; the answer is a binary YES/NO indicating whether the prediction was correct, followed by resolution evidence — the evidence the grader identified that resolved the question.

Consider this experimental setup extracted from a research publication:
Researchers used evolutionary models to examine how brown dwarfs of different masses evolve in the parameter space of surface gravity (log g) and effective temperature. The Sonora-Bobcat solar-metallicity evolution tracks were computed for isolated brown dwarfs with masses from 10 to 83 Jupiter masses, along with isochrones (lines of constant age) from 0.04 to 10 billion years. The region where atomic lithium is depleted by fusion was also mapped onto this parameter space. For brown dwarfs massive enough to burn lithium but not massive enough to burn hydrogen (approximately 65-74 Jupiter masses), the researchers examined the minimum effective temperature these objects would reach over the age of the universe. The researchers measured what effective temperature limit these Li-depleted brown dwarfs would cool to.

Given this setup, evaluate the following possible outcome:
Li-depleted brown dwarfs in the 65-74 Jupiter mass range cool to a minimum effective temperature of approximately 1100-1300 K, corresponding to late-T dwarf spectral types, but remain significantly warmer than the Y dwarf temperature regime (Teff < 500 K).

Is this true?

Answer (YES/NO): NO